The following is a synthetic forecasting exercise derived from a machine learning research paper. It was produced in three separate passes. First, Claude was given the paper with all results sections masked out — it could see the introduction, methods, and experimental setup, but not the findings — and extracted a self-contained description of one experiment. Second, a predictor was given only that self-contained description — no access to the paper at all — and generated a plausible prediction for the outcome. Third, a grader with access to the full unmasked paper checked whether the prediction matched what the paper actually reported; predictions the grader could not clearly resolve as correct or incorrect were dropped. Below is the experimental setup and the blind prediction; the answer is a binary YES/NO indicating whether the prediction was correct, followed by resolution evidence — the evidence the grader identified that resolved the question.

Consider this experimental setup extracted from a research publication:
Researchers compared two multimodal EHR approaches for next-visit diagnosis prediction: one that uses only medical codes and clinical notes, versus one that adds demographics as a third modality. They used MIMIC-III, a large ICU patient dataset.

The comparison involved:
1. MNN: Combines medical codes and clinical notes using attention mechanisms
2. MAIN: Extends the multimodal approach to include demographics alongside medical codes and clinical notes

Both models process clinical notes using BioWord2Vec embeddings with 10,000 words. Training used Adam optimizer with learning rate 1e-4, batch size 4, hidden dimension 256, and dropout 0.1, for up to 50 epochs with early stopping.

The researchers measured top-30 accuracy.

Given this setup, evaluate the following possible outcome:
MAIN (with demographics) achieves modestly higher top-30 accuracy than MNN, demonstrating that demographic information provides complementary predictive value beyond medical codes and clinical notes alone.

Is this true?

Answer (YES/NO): NO